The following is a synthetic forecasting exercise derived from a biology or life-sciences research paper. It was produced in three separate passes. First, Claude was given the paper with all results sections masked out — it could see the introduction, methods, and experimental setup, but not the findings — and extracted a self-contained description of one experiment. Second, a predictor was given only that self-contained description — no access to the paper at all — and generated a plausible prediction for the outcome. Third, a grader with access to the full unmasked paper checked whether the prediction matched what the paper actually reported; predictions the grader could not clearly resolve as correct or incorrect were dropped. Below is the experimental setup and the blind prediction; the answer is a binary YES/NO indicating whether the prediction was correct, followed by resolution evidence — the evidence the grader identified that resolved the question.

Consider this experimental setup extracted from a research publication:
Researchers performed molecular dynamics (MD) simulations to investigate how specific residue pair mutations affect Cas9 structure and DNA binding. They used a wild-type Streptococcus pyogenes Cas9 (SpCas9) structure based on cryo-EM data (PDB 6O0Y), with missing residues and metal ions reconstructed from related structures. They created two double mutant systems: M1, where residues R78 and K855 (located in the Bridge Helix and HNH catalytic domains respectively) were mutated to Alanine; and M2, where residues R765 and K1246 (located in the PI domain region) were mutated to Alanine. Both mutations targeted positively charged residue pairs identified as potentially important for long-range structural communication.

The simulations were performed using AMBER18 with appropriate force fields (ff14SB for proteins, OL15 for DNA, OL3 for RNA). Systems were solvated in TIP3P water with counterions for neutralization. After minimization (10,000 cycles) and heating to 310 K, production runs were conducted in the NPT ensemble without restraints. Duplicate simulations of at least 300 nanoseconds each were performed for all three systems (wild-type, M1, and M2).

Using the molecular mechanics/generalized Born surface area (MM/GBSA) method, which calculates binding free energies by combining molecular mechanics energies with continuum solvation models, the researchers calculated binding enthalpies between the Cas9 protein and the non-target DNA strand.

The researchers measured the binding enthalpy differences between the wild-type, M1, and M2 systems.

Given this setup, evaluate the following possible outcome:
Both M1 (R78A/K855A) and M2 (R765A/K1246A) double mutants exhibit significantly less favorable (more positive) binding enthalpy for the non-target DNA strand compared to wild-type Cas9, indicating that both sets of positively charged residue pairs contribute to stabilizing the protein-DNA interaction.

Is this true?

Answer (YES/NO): NO